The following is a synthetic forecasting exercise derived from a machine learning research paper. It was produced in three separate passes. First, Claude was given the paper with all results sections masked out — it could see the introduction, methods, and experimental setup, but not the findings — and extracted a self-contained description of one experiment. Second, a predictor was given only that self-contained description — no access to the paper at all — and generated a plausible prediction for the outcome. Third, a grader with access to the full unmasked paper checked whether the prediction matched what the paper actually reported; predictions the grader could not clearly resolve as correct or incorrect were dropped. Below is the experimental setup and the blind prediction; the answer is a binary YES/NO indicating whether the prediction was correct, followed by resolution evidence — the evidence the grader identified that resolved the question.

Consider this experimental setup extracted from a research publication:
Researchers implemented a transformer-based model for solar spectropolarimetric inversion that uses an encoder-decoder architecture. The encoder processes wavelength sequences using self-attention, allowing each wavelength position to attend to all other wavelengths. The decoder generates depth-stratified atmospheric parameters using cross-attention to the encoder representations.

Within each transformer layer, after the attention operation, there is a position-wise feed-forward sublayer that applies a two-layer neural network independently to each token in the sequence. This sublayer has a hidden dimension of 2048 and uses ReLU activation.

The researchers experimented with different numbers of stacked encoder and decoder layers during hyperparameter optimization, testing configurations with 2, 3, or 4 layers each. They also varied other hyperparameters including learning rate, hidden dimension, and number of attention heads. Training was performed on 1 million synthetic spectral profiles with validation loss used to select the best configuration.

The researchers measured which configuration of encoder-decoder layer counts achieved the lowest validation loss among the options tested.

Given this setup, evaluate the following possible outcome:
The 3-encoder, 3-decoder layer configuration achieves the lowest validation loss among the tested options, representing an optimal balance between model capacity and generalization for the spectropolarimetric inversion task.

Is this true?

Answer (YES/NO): NO